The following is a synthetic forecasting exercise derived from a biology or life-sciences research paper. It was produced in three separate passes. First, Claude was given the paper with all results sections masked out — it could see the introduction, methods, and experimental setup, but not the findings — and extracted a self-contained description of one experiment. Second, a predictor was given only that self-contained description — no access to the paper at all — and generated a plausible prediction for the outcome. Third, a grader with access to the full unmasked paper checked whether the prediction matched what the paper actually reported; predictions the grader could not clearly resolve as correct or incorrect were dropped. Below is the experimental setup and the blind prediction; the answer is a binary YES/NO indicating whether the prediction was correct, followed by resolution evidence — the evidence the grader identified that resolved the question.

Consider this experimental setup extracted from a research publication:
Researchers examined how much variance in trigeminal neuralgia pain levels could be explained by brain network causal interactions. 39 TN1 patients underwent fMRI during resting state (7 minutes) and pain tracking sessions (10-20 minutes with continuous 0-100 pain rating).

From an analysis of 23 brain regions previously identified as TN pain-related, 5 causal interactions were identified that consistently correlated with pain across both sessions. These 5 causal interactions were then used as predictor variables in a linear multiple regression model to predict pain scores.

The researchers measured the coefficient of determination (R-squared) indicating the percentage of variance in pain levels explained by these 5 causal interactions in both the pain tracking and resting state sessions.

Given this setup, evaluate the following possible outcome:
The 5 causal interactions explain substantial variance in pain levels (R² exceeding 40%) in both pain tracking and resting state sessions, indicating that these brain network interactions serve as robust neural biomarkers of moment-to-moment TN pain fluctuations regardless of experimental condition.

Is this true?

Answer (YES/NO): NO